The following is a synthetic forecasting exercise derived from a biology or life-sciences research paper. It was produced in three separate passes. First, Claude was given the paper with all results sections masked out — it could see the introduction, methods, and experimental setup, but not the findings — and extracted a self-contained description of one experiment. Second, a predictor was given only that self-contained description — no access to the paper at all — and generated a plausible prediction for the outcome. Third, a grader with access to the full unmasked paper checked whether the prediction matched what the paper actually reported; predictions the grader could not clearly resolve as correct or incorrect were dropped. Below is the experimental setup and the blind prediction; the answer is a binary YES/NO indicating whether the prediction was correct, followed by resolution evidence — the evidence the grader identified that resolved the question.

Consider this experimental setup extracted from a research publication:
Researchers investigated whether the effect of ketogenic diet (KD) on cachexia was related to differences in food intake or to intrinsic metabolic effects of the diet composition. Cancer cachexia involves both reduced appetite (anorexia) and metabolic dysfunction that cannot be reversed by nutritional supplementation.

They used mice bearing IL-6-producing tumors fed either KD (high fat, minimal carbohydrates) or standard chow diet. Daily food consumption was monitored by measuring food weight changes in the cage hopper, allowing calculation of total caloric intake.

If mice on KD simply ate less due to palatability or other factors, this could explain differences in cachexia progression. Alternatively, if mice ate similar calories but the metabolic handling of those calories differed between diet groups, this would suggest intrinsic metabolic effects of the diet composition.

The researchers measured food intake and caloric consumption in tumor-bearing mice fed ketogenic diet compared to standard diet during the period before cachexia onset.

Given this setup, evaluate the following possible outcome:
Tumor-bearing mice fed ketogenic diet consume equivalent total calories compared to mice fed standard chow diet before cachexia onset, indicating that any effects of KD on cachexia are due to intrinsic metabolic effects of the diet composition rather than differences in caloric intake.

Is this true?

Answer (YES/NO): YES